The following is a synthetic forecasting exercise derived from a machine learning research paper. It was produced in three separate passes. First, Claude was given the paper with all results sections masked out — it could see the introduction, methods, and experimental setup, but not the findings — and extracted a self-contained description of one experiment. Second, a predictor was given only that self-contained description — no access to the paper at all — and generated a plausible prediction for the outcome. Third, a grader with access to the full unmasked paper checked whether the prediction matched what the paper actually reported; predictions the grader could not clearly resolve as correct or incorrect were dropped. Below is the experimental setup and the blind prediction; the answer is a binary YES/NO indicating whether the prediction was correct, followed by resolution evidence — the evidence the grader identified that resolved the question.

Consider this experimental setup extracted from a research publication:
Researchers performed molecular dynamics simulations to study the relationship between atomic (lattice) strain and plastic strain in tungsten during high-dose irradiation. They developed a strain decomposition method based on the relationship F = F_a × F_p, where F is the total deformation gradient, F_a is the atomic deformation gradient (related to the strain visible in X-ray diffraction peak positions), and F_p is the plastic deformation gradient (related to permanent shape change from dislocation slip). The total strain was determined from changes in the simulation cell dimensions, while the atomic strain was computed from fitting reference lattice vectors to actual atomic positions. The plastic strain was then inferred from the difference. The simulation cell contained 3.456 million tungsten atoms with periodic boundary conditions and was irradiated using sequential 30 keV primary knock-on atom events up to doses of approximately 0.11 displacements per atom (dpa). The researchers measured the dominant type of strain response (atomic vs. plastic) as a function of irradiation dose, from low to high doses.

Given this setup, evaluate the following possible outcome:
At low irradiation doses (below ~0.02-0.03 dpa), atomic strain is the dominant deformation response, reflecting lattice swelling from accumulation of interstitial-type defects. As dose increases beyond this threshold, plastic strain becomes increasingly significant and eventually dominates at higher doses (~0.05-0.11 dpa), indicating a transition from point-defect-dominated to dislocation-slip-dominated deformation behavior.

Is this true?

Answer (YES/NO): NO